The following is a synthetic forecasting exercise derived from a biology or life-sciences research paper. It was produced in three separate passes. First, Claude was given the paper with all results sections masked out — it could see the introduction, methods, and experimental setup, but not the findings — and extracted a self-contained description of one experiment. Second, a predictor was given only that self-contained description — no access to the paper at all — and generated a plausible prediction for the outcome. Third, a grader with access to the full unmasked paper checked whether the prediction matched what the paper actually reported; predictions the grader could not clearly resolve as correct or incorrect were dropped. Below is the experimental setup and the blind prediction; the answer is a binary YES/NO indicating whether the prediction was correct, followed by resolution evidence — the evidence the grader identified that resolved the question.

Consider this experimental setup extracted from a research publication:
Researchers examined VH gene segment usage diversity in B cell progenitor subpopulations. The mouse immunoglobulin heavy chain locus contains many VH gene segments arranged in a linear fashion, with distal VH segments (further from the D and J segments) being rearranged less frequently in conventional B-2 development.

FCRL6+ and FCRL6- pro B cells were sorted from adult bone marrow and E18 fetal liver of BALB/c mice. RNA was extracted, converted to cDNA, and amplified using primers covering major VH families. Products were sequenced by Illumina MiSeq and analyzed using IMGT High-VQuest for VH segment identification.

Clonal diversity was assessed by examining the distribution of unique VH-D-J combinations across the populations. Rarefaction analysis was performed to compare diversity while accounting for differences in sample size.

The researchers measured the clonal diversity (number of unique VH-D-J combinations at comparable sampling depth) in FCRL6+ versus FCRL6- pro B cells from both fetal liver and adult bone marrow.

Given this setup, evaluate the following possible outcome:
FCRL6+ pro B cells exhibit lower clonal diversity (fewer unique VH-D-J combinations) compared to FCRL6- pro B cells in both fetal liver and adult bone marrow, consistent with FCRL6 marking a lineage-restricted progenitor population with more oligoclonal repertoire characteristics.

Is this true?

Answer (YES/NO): YES